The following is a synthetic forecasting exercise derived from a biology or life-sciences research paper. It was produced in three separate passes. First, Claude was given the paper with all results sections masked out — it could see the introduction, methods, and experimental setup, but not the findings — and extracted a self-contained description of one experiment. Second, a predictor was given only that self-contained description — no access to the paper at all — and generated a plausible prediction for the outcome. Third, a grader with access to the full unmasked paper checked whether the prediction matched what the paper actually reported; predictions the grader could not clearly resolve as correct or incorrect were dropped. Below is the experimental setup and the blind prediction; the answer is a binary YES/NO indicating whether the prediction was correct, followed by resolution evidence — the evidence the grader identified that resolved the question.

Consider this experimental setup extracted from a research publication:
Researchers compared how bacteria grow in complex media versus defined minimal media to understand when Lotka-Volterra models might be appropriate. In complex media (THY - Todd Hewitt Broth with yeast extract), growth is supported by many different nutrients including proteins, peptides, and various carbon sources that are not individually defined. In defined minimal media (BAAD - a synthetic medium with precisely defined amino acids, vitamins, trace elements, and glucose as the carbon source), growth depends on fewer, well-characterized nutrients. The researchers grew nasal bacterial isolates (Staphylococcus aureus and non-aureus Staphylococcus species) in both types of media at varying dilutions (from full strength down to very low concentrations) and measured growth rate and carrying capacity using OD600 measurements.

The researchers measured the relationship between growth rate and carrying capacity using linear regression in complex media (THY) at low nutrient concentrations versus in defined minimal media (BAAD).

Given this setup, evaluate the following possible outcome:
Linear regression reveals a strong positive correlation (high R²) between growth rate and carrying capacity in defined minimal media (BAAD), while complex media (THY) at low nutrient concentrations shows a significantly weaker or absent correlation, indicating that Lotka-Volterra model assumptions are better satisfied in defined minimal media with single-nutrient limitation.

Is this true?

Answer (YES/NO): NO